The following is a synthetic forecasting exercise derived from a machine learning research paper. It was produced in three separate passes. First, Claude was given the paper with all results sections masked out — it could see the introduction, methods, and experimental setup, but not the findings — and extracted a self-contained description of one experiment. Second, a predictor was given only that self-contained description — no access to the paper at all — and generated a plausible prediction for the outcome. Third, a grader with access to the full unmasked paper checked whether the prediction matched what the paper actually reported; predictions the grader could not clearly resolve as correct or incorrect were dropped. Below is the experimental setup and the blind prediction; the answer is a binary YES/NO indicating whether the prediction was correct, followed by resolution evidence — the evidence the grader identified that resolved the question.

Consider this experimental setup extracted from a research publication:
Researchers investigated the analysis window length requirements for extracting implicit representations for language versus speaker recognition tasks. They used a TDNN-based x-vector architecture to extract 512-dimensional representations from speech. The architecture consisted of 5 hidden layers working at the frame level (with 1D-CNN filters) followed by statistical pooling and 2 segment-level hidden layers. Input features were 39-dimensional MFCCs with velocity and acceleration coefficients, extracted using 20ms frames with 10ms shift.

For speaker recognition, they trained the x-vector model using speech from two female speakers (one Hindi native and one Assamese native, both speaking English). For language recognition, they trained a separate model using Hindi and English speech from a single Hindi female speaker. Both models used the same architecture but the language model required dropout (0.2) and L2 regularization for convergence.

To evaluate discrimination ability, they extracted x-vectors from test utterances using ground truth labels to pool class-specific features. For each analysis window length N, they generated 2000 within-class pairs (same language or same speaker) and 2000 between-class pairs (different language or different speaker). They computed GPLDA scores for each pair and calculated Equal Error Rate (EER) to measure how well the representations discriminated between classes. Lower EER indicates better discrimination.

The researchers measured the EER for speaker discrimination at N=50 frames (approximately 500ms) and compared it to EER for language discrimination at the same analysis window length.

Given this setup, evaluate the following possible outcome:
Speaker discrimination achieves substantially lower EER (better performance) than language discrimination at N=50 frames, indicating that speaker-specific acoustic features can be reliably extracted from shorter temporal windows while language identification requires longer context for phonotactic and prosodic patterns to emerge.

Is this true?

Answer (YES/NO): YES